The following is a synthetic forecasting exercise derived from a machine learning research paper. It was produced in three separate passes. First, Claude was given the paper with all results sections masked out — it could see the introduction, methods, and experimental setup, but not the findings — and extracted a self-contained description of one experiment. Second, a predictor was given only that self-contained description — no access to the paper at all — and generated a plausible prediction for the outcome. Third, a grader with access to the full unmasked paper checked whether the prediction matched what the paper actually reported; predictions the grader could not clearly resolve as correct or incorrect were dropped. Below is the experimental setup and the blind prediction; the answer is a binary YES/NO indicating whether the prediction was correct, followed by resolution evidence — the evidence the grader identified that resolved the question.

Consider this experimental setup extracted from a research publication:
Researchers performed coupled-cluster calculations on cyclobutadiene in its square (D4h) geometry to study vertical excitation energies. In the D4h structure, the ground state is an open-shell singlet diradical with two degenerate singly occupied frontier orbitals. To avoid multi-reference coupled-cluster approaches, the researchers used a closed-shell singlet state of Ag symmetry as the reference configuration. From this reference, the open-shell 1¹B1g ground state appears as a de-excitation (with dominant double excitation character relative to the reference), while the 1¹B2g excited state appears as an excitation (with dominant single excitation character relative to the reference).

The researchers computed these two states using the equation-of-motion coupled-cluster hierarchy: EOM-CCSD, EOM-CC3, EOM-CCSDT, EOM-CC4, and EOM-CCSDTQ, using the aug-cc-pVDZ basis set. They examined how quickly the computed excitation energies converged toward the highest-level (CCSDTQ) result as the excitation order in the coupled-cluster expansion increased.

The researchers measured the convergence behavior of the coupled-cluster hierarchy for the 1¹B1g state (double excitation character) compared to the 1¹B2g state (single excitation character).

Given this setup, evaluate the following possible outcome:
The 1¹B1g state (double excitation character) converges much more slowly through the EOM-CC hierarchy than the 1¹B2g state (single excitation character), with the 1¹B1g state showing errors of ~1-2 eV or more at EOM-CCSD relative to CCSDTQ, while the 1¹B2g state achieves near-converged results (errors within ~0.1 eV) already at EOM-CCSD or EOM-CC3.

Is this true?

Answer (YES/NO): NO